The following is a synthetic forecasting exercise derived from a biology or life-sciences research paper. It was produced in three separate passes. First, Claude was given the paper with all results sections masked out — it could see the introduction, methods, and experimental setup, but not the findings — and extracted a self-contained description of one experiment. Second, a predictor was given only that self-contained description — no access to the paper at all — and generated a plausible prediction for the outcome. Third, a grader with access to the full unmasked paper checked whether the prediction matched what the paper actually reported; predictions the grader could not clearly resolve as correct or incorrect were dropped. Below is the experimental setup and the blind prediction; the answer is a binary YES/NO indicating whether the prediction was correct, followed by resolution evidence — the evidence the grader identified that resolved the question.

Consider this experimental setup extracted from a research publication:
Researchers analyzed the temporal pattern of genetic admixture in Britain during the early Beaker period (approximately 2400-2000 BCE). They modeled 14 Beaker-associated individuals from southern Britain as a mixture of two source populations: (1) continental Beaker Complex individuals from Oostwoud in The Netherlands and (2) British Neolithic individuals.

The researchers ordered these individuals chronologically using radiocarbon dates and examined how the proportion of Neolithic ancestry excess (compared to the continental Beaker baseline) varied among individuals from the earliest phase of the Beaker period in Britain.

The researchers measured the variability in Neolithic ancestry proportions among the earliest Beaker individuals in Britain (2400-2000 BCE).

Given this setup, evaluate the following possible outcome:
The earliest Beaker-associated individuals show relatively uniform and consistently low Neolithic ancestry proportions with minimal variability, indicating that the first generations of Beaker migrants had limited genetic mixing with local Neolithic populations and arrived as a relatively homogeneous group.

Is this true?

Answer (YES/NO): NO